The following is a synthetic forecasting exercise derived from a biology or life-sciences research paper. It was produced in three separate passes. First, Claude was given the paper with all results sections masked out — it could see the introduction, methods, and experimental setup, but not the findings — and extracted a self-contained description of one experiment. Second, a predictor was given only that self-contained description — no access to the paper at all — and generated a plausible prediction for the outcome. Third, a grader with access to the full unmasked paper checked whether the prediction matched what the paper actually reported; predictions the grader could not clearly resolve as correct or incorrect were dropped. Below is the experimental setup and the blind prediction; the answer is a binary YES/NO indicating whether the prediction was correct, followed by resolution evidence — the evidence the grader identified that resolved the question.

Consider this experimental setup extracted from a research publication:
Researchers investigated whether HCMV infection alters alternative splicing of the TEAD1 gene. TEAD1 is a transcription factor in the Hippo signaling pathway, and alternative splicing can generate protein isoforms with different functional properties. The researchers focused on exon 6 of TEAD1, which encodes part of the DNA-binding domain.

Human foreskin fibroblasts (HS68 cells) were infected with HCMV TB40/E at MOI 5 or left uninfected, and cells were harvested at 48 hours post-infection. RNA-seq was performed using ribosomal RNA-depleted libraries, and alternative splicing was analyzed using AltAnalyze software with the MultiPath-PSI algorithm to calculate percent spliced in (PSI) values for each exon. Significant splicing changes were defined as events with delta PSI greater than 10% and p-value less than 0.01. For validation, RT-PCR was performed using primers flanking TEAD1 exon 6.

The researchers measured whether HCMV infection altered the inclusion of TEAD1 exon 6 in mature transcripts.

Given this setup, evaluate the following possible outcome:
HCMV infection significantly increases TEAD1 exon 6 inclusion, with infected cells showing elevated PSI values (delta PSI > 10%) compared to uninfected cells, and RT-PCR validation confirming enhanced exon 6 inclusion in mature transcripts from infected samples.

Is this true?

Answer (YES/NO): NO